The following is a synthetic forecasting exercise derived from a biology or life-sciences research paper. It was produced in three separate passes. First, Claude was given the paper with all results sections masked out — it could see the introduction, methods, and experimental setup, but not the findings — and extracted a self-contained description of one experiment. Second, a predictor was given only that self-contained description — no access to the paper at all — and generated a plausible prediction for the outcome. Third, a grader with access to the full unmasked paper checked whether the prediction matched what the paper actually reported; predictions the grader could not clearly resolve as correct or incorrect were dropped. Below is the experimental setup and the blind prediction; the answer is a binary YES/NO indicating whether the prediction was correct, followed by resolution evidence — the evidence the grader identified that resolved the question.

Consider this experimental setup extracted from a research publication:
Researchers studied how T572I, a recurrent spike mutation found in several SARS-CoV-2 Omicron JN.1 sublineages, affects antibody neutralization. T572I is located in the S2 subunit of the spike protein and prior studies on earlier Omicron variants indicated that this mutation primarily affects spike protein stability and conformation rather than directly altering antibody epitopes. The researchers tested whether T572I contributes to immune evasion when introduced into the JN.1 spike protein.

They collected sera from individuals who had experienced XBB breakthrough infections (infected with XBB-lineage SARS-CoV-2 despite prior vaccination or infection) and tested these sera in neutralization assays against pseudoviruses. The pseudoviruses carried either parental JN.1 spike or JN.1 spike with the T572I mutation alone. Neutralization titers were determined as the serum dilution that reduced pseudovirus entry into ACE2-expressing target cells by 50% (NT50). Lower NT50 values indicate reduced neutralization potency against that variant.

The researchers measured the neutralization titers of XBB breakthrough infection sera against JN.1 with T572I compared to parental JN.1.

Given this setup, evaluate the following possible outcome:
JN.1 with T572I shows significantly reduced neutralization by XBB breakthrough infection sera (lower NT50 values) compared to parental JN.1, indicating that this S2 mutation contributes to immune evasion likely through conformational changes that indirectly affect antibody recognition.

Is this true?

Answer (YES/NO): NO